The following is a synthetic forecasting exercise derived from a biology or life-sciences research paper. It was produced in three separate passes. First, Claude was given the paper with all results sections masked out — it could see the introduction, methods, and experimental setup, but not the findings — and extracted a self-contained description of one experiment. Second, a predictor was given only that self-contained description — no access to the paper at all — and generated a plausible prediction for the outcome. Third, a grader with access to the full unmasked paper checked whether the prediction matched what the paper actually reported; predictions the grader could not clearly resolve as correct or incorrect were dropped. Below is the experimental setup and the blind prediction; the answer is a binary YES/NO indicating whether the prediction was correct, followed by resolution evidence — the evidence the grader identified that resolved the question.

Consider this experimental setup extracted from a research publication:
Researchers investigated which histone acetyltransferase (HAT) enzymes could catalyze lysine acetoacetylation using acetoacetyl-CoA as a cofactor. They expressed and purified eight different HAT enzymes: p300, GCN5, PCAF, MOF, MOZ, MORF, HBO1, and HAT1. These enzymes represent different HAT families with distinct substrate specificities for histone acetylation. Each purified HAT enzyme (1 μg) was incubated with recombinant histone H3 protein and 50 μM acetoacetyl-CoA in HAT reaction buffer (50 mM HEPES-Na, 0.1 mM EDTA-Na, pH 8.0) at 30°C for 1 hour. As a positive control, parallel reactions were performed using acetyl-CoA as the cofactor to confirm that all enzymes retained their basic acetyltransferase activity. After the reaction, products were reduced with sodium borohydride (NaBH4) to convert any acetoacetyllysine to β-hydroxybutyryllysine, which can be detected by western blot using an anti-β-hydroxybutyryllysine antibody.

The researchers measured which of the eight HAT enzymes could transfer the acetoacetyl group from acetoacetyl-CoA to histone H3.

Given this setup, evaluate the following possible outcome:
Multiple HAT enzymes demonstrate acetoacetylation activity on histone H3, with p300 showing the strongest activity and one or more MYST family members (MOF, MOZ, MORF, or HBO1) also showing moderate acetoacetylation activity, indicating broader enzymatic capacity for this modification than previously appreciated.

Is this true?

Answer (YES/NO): NO